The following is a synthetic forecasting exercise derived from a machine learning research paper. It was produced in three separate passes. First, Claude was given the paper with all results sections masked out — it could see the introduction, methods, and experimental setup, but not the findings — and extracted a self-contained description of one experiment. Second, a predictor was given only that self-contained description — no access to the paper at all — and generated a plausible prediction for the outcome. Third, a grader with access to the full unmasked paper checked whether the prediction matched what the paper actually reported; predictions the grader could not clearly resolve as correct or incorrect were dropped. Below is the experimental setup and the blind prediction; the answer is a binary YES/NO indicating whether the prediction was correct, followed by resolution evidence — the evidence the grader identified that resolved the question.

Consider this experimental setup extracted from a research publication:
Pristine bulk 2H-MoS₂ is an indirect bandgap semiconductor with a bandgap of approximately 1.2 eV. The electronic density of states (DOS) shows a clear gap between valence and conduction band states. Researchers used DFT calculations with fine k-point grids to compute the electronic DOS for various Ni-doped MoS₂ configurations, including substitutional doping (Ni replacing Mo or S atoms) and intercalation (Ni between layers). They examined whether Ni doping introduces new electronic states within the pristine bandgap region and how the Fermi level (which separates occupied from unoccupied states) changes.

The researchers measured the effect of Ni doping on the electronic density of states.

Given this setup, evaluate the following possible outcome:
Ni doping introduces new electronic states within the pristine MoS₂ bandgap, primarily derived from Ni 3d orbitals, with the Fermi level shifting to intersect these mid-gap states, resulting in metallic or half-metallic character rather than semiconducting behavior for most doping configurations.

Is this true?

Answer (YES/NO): NO